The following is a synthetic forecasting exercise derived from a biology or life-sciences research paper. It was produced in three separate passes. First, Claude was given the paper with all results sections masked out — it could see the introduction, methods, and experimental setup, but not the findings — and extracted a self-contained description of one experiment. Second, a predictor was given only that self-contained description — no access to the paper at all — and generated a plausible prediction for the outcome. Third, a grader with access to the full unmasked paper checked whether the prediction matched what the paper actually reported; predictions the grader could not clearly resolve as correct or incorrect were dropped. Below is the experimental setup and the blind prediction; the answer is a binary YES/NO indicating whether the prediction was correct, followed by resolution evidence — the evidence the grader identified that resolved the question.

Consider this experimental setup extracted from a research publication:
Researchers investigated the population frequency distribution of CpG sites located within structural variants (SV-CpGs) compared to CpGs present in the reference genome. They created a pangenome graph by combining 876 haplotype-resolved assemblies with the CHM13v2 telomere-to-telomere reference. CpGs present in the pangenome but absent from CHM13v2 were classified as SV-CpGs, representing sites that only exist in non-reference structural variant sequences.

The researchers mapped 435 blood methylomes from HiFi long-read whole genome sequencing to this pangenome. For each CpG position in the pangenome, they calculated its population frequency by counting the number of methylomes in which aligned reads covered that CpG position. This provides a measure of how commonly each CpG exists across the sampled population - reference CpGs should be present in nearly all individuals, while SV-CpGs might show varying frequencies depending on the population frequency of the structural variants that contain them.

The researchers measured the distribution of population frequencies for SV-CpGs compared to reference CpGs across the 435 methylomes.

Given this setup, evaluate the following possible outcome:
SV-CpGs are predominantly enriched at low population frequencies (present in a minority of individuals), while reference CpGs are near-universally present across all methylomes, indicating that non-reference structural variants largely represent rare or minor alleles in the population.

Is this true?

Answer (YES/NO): YES